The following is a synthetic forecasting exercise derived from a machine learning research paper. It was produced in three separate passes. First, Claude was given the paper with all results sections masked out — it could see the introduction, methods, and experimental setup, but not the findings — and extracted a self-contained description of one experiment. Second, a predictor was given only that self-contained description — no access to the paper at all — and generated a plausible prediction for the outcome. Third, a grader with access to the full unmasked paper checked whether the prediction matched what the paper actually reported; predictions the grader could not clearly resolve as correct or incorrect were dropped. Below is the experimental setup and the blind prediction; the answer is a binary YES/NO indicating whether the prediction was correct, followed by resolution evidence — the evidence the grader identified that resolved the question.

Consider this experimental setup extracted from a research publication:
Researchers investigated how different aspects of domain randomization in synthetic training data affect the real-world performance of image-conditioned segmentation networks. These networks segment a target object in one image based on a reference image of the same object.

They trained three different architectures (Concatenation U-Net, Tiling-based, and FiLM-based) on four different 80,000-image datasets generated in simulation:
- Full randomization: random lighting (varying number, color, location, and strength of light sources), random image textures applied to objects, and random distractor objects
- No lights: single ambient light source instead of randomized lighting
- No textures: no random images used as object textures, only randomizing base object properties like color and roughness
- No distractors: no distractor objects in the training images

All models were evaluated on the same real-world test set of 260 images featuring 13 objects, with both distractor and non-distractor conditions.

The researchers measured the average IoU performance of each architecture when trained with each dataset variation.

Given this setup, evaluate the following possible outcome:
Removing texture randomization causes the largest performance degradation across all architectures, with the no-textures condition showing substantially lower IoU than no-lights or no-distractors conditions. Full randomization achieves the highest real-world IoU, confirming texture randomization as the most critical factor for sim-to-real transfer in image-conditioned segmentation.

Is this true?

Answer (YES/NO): NO